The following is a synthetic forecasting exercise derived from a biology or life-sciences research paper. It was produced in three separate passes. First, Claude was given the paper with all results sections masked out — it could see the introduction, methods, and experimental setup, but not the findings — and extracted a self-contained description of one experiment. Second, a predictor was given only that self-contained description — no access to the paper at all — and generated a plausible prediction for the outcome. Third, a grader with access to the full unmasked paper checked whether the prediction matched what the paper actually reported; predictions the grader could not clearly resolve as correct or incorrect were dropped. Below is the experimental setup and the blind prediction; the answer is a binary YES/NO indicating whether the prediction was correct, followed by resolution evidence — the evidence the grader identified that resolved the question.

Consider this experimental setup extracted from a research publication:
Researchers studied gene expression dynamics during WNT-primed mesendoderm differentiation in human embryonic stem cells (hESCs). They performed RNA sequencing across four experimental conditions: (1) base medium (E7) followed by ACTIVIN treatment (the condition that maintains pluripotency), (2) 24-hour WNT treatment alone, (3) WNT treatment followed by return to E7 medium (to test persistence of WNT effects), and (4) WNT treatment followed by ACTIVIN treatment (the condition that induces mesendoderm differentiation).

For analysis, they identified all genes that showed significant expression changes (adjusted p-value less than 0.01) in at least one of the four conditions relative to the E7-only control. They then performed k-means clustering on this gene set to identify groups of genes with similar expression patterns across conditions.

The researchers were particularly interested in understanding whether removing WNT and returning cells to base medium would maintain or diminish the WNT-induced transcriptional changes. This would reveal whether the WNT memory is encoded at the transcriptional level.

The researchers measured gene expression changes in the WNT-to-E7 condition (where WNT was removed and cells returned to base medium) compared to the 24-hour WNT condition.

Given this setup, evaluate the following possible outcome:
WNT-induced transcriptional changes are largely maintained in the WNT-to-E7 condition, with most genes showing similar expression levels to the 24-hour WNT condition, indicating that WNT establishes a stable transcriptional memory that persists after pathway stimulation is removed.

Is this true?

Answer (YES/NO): NO